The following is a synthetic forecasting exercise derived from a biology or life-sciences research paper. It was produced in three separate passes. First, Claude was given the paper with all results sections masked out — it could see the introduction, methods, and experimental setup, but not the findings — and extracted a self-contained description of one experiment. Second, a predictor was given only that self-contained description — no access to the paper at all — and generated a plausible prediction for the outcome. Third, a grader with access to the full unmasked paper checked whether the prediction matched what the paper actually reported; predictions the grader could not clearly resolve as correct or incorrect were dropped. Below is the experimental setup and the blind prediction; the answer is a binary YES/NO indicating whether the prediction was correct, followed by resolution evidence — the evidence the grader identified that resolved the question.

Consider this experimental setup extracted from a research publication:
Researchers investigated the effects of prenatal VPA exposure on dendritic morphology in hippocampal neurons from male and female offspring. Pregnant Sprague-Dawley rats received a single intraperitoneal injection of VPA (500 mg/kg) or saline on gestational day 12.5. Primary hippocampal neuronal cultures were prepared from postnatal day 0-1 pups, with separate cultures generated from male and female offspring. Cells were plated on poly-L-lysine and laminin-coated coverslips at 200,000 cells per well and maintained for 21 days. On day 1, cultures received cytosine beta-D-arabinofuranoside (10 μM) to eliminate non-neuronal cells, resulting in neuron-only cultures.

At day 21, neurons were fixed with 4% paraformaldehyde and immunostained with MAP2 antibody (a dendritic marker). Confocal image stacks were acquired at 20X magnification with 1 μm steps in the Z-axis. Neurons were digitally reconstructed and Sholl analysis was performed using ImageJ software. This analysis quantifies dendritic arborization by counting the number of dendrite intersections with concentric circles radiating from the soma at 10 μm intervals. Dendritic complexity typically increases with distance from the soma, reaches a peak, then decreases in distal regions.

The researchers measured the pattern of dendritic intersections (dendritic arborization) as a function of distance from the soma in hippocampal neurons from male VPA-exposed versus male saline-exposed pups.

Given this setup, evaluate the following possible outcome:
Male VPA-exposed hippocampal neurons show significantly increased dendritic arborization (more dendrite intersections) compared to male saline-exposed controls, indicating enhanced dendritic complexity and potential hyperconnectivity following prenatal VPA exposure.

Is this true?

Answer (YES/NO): YES